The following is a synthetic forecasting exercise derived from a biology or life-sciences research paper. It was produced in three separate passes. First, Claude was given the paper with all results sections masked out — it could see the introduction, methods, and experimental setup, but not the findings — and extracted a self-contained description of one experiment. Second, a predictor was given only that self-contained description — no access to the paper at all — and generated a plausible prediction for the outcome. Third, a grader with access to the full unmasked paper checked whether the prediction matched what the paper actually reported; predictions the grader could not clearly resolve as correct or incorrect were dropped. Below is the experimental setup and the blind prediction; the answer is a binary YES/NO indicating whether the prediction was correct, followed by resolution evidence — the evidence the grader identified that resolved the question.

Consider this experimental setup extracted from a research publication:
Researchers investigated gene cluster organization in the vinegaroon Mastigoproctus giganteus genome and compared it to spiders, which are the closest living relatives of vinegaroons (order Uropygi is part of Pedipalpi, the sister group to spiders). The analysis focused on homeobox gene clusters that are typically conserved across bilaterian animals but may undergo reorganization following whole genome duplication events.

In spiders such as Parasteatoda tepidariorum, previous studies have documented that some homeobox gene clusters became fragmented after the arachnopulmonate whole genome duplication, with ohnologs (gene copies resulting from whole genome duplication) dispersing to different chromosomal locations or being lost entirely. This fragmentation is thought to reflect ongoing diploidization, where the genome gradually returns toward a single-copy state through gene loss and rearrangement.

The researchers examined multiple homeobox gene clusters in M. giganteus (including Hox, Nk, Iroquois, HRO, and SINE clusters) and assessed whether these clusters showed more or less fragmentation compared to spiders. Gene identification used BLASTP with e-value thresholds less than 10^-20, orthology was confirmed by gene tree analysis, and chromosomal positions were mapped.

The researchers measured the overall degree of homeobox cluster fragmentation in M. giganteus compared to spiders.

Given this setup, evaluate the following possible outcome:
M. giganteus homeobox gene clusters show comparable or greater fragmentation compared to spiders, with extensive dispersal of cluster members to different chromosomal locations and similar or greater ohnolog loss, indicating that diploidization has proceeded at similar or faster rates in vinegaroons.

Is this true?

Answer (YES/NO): NO